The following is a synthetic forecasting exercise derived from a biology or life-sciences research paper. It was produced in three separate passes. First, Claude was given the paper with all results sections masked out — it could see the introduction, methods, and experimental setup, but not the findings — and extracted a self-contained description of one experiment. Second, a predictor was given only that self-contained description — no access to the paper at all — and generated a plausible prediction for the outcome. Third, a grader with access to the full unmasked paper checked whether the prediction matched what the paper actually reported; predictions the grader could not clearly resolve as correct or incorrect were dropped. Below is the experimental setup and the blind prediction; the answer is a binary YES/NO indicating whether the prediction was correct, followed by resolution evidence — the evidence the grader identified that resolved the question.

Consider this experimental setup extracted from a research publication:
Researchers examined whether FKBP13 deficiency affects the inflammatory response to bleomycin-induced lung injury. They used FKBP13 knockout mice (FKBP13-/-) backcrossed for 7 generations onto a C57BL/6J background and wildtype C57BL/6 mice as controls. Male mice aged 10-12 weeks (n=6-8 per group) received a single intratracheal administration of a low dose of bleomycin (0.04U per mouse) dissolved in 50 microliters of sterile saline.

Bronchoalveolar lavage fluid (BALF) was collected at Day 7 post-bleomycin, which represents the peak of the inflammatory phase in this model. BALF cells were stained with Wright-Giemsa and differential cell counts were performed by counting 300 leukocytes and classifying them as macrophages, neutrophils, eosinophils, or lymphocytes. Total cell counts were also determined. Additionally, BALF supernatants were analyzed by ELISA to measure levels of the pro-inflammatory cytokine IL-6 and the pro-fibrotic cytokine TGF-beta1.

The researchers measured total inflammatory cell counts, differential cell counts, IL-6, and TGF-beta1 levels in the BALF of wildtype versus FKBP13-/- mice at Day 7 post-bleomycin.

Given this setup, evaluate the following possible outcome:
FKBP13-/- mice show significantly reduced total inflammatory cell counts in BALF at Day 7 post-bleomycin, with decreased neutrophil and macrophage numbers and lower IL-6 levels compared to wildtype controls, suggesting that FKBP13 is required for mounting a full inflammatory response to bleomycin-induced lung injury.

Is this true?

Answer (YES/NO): NO